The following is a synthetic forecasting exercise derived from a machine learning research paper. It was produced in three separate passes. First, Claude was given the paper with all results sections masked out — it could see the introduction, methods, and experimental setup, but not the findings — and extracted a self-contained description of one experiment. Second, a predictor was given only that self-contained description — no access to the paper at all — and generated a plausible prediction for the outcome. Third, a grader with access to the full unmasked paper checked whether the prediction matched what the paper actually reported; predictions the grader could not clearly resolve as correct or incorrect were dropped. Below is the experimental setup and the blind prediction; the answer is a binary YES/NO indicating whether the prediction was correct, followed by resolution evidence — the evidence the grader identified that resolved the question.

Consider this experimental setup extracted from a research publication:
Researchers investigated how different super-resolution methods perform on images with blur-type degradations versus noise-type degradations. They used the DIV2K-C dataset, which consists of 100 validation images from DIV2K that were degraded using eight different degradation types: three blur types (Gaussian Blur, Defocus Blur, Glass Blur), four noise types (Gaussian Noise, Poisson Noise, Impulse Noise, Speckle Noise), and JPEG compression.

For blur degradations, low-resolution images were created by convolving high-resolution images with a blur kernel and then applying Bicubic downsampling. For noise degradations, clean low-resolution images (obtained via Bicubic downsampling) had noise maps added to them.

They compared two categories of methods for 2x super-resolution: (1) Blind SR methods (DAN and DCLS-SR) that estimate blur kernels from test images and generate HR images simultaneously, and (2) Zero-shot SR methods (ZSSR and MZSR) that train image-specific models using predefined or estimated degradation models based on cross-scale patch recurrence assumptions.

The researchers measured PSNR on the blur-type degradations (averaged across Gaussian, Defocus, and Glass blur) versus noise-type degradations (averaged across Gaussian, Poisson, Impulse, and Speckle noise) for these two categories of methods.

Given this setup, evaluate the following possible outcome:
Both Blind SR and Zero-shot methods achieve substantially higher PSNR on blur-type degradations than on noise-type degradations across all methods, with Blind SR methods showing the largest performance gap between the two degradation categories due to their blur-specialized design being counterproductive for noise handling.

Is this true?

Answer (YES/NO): YES